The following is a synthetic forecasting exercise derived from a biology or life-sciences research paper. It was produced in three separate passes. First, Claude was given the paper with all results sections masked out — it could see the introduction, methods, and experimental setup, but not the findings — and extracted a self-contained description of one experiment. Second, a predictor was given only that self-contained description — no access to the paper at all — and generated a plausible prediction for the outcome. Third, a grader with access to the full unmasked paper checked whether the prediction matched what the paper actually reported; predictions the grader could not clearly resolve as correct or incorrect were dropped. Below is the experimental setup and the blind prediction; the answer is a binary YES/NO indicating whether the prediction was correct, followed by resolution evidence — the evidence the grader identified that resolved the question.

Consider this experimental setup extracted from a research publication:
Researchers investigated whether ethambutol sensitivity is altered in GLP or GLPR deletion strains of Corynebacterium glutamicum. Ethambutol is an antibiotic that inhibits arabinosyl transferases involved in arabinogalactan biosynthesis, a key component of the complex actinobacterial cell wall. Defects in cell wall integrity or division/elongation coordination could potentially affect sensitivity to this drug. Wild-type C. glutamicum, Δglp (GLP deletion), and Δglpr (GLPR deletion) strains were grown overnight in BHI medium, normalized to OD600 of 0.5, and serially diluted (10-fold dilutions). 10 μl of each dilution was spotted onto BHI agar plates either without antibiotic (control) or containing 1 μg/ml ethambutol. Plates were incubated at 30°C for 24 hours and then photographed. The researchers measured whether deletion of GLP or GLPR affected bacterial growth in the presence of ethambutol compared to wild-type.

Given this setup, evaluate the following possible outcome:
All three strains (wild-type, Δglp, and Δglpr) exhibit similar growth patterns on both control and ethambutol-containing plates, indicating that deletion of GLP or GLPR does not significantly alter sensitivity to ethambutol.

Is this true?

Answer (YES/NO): NO